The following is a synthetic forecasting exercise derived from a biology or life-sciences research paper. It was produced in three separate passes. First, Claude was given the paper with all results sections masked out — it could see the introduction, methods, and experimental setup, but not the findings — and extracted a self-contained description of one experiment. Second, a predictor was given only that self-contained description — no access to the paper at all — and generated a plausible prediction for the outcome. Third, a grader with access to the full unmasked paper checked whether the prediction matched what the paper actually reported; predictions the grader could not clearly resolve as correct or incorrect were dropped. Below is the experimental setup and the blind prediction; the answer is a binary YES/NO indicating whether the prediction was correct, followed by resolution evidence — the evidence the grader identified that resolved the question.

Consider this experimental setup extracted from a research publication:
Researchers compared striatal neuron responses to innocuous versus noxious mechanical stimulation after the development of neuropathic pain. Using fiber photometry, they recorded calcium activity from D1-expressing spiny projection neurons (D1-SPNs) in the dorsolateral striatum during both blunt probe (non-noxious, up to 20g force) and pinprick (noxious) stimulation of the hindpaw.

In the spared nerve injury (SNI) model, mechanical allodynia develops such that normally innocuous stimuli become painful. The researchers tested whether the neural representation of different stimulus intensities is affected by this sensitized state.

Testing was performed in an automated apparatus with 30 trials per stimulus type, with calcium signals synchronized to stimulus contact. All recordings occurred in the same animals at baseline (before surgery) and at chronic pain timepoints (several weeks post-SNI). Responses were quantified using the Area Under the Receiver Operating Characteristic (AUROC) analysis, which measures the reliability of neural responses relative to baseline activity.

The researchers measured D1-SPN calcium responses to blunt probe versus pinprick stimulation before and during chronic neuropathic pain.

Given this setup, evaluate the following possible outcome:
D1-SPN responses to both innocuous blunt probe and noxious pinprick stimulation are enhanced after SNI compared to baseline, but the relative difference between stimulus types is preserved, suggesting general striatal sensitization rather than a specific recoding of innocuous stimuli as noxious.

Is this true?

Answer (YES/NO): NO